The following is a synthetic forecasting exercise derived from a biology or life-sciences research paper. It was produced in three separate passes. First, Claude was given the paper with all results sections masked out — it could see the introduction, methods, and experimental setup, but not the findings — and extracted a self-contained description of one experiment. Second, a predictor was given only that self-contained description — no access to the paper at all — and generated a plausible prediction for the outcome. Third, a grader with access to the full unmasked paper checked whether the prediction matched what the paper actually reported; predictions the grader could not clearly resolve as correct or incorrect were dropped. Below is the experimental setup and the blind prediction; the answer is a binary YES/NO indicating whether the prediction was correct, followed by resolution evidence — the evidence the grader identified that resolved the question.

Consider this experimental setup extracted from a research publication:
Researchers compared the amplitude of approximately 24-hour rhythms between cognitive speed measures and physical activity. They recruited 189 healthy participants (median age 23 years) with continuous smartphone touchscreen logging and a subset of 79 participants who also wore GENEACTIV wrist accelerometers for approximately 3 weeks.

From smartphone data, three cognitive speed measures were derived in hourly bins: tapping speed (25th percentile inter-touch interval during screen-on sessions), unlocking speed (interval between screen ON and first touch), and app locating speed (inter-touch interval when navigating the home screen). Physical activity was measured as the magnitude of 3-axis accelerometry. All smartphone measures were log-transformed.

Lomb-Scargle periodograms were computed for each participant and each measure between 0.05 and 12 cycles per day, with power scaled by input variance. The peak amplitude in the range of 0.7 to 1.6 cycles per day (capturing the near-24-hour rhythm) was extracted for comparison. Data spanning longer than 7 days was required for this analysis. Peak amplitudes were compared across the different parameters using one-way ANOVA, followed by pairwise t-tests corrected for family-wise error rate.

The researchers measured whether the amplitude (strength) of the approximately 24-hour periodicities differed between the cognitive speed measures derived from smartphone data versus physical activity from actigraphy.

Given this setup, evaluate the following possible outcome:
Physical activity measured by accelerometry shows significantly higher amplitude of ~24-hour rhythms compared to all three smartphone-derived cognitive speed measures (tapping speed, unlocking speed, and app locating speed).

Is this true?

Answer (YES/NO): YES